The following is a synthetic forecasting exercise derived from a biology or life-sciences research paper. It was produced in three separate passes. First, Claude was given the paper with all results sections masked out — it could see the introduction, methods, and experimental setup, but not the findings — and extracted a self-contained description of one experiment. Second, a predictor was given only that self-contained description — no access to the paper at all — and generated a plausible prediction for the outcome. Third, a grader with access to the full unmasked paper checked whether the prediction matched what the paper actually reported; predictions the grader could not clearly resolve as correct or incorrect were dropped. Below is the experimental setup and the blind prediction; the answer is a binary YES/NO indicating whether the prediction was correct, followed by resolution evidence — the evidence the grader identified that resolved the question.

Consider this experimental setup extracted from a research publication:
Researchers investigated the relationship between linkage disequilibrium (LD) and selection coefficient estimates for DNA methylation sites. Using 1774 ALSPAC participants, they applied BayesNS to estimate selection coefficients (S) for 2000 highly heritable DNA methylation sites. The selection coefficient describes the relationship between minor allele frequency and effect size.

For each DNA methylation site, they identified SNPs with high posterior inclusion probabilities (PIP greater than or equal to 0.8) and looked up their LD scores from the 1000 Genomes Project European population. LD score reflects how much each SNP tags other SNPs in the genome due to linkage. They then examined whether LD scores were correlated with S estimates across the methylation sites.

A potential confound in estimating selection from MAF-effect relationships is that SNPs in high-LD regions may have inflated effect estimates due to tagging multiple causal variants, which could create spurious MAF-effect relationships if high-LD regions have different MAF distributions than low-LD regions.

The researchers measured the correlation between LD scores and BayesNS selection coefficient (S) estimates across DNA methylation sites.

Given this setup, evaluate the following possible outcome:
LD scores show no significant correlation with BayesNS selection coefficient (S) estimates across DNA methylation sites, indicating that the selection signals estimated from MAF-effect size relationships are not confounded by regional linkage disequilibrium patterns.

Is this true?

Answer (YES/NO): YES